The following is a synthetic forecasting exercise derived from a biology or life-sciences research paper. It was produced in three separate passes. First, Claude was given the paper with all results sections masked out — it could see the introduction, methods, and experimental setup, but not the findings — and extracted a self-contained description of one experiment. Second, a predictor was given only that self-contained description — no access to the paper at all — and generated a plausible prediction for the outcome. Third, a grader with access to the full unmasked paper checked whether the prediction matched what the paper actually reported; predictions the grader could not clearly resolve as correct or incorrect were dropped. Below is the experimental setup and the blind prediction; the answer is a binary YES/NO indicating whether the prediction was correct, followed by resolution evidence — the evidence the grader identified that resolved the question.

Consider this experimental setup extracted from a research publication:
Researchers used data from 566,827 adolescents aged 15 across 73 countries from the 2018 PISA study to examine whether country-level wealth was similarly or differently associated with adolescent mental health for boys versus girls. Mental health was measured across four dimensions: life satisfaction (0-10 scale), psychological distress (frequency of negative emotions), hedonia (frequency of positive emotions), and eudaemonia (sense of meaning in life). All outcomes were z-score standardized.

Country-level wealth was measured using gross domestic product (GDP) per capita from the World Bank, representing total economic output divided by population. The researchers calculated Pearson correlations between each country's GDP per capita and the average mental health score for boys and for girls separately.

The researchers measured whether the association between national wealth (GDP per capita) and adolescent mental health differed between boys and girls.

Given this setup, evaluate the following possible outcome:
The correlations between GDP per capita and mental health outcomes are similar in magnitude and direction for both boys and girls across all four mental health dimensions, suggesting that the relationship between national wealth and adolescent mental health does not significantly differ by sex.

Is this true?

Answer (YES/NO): NO